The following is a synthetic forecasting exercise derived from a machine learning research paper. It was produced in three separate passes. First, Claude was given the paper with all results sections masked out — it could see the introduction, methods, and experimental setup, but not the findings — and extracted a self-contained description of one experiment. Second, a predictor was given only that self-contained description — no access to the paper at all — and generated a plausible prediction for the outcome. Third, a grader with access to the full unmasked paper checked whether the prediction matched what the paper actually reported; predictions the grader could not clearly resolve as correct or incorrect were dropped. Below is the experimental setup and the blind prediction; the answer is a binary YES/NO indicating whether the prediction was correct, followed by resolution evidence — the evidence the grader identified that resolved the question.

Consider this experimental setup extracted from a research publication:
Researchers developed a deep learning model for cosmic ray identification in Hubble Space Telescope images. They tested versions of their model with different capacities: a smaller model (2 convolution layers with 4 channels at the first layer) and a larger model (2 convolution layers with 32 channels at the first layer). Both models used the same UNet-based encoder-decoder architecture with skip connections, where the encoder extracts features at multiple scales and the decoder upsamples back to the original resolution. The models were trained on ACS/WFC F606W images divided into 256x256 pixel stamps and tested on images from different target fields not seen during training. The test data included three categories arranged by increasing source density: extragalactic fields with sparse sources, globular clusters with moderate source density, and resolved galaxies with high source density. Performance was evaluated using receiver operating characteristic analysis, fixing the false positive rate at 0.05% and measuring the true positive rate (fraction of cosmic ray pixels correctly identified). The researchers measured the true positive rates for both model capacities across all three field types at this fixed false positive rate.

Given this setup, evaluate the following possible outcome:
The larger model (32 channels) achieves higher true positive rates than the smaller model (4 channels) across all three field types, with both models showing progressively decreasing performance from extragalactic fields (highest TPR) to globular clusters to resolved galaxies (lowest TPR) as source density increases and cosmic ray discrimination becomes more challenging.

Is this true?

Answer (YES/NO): NO